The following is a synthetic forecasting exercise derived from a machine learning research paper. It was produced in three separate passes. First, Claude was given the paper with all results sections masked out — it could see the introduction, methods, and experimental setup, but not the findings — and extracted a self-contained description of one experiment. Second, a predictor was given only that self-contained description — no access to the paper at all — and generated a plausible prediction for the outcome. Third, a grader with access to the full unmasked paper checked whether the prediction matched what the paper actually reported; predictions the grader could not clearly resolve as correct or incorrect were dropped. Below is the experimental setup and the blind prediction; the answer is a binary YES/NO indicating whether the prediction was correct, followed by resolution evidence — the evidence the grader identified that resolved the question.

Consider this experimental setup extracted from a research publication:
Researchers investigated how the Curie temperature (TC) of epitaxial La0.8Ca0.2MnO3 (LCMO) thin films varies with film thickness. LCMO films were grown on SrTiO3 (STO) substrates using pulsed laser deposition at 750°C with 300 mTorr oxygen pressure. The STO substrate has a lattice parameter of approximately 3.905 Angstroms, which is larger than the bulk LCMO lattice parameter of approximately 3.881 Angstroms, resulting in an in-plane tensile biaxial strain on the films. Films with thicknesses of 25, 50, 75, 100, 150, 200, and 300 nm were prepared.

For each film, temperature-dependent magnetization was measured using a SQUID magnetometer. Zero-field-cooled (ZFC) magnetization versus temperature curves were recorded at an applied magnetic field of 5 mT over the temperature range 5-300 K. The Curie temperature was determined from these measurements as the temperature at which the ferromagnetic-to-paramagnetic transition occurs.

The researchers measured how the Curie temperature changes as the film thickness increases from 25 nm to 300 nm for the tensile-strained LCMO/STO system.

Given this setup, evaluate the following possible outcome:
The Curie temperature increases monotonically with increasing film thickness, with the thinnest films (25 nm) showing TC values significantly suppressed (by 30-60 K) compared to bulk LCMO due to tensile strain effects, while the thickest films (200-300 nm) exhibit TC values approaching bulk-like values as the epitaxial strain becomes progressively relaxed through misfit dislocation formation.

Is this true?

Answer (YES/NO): NO